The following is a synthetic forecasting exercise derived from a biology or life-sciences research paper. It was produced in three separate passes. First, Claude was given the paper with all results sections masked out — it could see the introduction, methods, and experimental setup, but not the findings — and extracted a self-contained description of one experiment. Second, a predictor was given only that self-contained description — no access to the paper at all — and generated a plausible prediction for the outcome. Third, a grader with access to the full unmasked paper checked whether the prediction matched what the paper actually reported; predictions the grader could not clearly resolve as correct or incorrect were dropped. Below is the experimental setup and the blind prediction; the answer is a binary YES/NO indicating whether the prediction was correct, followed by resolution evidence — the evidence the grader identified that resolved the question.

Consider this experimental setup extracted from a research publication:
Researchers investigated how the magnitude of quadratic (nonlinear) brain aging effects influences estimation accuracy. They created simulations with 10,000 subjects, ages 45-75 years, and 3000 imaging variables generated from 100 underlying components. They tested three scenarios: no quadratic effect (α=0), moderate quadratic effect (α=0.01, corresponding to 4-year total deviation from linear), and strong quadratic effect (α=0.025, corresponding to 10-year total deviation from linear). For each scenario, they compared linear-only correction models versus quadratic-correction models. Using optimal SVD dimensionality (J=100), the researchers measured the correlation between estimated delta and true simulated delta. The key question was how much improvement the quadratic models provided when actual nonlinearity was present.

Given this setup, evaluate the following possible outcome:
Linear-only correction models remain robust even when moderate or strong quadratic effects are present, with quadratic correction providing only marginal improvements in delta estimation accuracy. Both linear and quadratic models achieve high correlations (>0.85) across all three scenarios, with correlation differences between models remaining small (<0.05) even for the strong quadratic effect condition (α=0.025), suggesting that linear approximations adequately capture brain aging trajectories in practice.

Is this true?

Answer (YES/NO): NO